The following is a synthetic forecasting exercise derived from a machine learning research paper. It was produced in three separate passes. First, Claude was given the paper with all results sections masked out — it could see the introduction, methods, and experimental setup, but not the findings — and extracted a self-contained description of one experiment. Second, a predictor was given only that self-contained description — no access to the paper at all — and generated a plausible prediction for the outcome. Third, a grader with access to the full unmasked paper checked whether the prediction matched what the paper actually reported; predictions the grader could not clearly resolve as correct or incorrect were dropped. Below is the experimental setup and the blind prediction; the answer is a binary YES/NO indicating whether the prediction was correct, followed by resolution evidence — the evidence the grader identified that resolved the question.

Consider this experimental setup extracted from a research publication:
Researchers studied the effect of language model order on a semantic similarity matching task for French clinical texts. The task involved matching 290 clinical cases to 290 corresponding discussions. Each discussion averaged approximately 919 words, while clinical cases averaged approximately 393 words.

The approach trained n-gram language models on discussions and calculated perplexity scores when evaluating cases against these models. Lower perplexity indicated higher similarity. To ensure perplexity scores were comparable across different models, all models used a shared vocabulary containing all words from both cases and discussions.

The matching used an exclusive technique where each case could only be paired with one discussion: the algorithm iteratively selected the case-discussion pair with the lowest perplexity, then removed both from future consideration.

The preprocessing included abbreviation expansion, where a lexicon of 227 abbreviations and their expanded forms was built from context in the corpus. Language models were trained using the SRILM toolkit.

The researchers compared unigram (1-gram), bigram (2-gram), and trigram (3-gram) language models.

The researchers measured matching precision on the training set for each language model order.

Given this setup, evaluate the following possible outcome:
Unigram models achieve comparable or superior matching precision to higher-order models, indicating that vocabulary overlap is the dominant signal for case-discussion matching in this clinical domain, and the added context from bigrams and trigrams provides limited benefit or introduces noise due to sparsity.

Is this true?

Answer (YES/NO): NO